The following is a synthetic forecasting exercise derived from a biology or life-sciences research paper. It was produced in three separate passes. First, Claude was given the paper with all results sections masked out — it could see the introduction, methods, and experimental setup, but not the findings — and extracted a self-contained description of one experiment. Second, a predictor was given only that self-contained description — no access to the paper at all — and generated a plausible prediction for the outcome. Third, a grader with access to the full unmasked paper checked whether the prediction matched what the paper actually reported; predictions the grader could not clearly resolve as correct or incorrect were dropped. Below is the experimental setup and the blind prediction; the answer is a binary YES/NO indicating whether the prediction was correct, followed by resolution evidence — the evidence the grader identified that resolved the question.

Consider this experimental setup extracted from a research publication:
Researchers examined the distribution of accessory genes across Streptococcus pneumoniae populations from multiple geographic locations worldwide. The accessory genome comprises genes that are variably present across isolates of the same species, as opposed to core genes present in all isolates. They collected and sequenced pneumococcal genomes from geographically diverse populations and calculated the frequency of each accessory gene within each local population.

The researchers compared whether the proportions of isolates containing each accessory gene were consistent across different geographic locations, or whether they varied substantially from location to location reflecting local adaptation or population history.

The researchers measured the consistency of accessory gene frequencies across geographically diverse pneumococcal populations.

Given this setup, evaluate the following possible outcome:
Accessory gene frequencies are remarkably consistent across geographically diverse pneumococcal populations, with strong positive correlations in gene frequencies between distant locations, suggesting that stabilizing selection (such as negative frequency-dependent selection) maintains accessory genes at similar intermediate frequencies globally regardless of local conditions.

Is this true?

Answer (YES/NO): YES